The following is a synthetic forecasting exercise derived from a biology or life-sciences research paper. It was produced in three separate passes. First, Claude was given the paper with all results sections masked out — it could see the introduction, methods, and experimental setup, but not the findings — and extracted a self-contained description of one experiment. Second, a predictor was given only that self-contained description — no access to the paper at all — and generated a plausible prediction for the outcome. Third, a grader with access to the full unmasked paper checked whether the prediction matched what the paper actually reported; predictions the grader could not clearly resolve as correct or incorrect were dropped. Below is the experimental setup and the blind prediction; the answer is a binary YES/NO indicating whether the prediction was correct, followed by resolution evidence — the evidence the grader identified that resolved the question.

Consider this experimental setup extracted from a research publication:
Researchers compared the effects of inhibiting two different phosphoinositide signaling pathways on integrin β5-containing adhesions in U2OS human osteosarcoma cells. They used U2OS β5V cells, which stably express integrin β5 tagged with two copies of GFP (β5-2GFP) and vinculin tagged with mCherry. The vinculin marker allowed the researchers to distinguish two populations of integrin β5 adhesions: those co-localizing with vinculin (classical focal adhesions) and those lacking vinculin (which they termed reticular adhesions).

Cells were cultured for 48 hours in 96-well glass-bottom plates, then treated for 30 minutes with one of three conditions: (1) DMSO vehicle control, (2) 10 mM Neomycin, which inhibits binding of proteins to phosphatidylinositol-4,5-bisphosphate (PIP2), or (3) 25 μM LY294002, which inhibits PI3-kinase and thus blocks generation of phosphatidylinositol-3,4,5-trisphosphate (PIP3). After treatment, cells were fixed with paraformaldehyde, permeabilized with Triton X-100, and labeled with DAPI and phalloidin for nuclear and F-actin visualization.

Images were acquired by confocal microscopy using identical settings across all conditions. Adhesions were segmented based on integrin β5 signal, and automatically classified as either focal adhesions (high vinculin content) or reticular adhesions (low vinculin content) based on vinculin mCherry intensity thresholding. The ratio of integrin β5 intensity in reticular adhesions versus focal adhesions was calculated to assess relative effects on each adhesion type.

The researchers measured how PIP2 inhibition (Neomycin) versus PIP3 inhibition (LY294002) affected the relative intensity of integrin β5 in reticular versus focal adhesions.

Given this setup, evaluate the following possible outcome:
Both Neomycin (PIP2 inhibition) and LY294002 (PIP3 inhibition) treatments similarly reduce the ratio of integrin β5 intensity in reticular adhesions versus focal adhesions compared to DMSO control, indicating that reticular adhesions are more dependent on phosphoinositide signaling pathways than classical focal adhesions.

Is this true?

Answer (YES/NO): NO